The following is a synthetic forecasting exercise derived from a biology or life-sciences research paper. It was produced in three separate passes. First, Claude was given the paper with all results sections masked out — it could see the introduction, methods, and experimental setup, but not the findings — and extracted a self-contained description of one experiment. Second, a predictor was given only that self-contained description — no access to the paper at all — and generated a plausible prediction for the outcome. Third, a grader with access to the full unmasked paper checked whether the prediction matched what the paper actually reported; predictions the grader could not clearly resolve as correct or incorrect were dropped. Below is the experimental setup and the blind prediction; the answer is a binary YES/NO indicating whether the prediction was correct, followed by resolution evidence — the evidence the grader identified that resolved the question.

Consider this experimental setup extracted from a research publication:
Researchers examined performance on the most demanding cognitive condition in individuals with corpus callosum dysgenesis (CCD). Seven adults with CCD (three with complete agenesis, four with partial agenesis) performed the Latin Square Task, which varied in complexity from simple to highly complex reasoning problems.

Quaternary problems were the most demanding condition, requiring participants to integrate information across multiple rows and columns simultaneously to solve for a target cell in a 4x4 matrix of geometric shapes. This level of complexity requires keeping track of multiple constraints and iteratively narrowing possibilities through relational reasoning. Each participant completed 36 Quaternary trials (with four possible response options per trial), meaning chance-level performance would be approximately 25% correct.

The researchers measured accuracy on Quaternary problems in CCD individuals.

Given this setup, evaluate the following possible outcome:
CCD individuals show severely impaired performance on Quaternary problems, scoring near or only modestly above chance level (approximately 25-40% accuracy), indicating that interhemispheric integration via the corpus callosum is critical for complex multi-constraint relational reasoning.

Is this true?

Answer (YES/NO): YES